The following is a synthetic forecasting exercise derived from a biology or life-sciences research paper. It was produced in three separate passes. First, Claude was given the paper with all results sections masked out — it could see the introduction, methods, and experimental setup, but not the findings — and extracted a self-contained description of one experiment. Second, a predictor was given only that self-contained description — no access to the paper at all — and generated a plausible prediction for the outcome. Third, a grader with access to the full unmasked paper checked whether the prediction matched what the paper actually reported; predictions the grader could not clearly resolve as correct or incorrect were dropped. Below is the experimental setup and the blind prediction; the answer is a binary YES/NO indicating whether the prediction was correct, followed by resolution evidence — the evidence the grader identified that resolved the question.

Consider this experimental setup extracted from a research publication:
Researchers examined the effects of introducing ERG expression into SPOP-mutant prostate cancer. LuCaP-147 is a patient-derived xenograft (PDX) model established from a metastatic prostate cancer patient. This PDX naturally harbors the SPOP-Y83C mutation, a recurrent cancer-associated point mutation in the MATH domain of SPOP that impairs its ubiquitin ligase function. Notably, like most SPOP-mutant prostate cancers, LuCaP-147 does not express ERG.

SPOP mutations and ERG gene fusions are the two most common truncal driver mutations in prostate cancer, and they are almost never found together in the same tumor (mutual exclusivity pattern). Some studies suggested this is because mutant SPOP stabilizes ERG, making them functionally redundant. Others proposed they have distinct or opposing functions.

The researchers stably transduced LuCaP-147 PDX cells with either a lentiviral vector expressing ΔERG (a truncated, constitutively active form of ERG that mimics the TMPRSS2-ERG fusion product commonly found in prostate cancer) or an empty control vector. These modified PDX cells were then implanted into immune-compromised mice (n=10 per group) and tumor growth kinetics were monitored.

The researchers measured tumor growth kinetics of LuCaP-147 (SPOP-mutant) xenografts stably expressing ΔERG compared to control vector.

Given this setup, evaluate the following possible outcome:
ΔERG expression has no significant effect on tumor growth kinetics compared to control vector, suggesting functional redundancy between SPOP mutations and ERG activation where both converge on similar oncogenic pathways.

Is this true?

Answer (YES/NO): NO